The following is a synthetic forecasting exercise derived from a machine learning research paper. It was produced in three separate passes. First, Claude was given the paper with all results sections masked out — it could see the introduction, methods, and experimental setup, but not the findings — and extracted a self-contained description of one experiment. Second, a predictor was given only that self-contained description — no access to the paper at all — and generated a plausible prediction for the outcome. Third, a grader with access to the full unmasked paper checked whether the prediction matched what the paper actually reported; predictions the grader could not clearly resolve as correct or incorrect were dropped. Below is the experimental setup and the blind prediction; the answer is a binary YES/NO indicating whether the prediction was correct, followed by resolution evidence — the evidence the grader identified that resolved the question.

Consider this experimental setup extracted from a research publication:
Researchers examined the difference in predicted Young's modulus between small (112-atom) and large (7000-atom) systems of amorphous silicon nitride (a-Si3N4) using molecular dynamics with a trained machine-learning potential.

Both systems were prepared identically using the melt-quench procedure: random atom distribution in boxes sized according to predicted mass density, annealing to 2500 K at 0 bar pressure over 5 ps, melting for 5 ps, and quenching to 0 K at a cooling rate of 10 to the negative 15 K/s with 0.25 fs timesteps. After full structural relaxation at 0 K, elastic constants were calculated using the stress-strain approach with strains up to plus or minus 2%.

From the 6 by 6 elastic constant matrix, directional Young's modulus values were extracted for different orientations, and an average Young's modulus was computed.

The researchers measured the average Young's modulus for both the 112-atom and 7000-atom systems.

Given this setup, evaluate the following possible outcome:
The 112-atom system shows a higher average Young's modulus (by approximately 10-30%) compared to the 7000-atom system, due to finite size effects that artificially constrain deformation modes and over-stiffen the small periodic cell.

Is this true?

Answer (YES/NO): NO